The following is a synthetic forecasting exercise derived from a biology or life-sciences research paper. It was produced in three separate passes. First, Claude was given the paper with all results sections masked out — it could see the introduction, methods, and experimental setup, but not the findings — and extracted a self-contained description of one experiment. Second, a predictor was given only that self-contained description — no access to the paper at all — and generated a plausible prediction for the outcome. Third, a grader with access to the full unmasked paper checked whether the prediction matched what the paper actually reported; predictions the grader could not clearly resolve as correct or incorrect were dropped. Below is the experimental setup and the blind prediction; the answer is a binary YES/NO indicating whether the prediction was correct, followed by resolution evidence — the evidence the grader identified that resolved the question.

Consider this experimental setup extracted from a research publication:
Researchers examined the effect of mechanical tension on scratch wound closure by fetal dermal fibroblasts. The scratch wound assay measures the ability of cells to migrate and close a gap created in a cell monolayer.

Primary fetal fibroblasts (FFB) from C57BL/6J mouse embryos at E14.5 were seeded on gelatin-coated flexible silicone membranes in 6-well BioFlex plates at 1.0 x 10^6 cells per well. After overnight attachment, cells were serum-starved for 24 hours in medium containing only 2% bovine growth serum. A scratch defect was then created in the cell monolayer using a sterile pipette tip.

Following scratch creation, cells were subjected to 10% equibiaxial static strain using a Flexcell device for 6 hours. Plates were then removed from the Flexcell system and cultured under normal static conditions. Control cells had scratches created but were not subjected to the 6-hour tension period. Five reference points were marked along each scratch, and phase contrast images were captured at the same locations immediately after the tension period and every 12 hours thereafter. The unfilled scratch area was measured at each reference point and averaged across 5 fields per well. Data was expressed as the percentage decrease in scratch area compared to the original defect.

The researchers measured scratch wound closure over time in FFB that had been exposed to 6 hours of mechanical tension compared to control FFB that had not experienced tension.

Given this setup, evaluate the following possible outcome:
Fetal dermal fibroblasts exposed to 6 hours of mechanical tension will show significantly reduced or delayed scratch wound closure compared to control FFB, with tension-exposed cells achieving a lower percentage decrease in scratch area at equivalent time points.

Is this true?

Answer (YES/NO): YES